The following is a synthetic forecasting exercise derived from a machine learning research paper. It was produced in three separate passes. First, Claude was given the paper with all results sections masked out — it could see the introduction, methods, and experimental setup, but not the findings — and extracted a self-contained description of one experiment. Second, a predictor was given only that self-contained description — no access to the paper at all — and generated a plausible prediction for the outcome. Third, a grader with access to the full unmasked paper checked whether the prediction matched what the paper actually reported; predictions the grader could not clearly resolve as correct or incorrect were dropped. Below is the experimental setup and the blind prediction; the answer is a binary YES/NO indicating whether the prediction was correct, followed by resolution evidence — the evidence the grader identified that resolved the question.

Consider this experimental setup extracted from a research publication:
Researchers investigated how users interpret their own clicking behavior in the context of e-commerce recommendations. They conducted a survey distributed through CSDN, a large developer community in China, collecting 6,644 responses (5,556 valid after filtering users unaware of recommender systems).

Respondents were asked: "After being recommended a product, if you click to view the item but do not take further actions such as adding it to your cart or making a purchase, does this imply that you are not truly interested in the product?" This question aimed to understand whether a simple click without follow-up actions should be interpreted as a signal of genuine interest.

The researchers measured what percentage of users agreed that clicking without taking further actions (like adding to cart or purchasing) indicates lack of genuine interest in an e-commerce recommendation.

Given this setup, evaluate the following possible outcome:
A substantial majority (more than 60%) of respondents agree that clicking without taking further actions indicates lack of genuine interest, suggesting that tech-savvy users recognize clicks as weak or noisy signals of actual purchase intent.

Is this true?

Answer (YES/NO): YES